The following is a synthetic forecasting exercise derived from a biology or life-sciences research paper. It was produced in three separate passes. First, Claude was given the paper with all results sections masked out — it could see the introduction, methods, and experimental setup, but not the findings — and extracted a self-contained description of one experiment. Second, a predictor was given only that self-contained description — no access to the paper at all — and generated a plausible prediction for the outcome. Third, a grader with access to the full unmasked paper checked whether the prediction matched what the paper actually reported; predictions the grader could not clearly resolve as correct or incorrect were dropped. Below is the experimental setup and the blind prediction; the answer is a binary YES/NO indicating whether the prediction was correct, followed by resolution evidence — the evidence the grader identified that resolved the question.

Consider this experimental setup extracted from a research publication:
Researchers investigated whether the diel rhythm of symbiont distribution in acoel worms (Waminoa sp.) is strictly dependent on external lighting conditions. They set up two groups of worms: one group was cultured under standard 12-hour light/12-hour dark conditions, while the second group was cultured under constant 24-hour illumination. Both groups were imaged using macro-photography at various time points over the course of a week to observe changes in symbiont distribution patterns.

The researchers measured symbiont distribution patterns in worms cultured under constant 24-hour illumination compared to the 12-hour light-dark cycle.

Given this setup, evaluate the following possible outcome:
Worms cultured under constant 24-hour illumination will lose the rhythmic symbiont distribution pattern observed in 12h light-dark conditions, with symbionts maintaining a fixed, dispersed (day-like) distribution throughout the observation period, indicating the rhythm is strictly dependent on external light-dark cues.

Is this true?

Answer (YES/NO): NO